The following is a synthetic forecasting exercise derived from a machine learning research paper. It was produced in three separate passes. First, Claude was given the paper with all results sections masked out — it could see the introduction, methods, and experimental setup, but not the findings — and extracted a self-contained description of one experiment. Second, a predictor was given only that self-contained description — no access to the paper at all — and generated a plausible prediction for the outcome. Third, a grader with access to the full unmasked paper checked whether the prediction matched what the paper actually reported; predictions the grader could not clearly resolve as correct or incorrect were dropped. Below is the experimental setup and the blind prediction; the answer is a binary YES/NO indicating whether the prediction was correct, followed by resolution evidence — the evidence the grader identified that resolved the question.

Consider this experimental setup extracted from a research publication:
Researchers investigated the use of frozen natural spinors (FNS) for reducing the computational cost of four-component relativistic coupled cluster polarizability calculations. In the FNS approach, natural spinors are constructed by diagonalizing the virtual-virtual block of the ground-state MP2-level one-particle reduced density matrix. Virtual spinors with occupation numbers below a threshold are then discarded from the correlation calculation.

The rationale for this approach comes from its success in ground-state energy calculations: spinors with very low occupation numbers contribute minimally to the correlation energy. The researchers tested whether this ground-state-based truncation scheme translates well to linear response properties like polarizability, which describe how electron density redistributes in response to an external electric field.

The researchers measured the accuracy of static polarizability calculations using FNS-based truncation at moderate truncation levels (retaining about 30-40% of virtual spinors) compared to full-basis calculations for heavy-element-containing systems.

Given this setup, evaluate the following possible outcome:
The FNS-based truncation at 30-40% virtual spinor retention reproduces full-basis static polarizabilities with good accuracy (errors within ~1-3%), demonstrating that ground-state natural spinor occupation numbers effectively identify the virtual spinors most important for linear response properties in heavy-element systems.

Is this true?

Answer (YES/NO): NO